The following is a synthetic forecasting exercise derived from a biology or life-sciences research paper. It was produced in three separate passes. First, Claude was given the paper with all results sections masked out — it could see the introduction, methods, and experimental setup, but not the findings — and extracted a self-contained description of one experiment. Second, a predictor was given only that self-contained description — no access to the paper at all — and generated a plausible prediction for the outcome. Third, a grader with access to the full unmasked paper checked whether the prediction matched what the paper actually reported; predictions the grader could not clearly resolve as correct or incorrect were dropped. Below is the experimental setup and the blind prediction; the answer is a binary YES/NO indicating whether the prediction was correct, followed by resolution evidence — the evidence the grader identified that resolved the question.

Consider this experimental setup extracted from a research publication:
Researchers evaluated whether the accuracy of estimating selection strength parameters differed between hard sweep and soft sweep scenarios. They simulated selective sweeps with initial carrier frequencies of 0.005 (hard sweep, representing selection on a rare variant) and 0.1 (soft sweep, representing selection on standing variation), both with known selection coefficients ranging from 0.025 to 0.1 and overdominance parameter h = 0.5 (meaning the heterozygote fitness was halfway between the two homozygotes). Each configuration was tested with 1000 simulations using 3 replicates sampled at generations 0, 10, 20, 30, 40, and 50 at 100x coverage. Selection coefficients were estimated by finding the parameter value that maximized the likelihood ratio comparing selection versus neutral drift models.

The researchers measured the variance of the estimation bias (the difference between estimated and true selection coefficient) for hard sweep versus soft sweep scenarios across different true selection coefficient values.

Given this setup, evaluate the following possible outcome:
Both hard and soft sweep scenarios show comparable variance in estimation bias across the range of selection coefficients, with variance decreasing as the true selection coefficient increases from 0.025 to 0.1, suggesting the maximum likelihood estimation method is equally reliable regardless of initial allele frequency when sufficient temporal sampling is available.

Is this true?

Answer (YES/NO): NO